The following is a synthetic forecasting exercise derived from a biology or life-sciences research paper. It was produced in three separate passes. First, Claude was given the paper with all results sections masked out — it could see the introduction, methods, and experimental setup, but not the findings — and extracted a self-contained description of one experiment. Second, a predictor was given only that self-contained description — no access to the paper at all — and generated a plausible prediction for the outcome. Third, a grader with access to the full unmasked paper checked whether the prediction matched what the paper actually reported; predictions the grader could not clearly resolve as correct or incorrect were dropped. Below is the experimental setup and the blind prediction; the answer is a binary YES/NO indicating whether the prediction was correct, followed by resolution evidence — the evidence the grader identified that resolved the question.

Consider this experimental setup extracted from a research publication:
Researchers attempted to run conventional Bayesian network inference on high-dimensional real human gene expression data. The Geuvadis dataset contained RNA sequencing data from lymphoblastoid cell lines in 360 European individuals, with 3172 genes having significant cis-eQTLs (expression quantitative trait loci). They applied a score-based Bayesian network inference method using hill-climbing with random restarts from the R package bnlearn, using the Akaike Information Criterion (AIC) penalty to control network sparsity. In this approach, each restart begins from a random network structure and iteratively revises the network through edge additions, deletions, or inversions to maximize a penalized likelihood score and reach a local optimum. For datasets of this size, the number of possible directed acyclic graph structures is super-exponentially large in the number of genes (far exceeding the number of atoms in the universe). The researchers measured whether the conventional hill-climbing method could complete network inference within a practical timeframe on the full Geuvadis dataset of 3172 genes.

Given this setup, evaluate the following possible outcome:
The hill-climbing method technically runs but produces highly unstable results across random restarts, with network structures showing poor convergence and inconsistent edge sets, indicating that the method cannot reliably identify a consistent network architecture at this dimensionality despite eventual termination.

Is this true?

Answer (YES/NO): NO